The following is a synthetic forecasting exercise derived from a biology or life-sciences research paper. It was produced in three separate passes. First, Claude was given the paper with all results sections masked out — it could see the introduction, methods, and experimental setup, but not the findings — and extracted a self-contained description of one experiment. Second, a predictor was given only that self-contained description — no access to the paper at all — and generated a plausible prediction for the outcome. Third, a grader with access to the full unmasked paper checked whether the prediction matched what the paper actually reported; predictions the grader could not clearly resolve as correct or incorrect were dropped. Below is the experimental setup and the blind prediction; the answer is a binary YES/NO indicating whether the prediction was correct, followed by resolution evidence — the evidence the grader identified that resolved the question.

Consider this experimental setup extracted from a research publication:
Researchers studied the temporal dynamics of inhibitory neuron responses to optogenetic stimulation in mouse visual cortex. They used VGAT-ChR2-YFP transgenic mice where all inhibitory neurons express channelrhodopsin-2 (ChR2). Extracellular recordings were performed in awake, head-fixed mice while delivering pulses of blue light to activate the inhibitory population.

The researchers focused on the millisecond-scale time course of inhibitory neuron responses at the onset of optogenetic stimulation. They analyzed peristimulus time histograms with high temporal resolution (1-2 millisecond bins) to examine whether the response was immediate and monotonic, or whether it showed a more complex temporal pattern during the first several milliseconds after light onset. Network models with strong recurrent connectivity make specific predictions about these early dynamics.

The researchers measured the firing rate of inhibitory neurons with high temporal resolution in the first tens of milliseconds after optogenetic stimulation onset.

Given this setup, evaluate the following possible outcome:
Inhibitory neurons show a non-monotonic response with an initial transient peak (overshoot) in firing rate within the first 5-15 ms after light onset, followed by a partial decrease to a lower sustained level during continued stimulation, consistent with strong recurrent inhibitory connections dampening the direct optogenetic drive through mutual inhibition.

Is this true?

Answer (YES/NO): NO